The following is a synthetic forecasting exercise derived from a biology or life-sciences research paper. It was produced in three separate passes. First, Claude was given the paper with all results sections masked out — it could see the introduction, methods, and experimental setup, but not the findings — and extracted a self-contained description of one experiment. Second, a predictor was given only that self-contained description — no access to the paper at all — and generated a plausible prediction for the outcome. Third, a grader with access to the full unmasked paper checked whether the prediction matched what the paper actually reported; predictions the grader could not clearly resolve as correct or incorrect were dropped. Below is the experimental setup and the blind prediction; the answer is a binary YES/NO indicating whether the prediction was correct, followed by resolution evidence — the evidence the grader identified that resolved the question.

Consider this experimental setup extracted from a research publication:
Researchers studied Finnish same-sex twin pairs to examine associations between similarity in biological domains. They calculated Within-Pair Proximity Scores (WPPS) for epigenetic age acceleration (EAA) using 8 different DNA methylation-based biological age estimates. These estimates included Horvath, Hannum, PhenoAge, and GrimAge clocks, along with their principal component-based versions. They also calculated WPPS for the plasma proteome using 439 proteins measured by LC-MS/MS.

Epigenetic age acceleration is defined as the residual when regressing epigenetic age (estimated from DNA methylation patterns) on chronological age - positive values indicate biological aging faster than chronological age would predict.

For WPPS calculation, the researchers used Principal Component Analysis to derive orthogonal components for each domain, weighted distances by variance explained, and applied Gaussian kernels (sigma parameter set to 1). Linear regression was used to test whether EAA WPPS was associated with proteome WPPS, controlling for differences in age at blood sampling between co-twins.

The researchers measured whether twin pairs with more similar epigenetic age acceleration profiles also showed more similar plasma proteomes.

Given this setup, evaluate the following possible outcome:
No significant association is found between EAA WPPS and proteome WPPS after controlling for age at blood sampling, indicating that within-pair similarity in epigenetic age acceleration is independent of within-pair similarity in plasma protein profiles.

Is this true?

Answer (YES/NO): NO